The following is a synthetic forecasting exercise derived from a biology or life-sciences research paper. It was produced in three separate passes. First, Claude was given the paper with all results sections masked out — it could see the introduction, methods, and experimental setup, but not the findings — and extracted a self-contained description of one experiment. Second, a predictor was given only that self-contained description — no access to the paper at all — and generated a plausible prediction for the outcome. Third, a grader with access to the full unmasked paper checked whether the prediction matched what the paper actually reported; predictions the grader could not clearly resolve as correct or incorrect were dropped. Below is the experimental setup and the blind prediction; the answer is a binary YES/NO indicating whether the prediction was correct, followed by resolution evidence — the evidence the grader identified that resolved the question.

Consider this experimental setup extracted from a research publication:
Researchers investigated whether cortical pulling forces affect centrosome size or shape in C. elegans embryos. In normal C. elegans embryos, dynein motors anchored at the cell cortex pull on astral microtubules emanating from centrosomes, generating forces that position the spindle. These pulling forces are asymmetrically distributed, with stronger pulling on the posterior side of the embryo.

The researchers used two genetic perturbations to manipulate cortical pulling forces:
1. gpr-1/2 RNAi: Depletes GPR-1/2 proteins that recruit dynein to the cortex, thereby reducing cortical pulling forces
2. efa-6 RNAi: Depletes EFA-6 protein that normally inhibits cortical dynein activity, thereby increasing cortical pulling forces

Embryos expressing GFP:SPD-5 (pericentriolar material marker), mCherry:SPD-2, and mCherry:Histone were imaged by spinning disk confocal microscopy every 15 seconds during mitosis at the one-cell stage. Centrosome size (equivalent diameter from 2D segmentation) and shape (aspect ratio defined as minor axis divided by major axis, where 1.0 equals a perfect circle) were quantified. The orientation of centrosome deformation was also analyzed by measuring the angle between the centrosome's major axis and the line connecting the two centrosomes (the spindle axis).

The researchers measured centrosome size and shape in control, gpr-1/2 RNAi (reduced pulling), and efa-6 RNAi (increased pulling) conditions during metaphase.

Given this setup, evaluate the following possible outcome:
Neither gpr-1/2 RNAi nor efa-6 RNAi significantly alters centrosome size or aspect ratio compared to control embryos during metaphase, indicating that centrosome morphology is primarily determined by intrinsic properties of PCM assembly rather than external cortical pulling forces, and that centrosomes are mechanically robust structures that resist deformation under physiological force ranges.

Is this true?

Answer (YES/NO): NO